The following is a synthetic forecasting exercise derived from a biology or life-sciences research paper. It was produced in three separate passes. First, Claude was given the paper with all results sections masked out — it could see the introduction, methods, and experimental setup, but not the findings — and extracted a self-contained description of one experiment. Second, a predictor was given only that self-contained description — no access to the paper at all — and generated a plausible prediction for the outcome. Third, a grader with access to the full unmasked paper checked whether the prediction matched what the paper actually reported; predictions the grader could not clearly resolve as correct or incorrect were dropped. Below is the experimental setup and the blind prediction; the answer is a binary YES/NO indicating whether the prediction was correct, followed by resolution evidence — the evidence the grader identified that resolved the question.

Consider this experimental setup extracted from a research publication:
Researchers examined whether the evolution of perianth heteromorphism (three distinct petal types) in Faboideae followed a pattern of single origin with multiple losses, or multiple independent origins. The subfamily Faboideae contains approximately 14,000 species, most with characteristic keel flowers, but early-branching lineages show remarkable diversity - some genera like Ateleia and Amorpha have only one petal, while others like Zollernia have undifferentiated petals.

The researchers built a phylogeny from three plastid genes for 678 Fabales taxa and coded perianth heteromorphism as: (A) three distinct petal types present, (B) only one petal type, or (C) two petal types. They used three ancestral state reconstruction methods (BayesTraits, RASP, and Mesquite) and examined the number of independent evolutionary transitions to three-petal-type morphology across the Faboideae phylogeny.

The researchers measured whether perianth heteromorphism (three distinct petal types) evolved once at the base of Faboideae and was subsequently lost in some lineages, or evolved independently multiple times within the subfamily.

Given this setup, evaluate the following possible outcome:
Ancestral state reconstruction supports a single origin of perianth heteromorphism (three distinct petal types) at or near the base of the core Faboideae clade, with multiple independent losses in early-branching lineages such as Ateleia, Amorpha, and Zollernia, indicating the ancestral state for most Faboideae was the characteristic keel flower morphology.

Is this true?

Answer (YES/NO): NO